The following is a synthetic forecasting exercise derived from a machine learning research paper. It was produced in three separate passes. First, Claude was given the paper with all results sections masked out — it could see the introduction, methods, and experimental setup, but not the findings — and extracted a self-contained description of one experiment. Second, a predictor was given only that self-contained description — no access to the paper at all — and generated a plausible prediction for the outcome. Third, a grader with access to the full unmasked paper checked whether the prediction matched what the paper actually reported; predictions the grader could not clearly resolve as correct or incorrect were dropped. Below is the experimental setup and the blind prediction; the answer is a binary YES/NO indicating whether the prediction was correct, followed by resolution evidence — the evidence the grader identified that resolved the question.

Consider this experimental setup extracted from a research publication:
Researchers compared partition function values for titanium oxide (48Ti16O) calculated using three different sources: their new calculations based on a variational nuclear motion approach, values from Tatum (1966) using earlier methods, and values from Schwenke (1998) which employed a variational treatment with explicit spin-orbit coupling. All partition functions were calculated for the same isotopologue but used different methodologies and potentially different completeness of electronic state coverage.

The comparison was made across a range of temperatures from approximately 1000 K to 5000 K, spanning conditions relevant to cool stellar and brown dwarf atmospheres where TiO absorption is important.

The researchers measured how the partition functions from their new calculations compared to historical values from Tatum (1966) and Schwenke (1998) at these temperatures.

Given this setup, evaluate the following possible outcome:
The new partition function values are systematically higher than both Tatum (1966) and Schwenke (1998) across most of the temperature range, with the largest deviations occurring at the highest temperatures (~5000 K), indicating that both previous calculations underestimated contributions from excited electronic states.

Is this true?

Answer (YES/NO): NO